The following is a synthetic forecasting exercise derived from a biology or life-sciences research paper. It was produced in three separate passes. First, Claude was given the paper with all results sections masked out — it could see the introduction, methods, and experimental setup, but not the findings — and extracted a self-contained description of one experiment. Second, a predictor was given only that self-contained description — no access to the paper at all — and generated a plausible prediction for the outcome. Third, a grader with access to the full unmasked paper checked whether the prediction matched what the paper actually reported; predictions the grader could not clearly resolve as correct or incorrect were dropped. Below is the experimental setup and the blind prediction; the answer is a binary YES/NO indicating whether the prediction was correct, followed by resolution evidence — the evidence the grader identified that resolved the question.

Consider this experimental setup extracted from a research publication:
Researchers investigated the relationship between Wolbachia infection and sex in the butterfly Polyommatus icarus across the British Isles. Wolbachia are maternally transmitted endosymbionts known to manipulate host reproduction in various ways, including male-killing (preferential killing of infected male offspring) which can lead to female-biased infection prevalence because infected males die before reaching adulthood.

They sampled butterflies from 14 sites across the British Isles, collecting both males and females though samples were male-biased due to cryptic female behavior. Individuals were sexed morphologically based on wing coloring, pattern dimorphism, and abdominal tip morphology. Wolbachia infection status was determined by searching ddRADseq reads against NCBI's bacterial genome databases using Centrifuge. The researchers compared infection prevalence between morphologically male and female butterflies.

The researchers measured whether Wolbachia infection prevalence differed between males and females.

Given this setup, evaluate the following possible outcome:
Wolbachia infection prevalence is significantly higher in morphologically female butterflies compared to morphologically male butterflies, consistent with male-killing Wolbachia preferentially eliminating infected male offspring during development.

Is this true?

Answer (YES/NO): NO